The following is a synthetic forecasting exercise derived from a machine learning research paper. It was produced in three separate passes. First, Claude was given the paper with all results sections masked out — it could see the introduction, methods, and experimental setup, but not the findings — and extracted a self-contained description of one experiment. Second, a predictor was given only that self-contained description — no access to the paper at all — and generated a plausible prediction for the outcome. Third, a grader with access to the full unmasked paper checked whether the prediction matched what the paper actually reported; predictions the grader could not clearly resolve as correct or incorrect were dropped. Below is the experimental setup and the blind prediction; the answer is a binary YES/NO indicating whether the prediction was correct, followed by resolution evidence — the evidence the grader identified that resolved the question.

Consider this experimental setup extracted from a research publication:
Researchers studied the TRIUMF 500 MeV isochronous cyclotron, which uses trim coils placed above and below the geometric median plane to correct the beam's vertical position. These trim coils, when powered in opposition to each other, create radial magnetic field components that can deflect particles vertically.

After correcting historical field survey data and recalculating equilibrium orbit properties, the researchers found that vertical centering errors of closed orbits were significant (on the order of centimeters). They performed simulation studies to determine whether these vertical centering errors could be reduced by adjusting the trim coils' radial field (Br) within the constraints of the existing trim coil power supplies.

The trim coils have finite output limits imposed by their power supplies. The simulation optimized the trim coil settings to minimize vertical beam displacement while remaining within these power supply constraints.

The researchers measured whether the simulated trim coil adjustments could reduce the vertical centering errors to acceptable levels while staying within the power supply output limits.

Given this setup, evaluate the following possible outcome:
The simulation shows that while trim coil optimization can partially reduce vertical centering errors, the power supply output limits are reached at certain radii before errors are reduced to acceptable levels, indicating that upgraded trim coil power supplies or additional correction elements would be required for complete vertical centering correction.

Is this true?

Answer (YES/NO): NO